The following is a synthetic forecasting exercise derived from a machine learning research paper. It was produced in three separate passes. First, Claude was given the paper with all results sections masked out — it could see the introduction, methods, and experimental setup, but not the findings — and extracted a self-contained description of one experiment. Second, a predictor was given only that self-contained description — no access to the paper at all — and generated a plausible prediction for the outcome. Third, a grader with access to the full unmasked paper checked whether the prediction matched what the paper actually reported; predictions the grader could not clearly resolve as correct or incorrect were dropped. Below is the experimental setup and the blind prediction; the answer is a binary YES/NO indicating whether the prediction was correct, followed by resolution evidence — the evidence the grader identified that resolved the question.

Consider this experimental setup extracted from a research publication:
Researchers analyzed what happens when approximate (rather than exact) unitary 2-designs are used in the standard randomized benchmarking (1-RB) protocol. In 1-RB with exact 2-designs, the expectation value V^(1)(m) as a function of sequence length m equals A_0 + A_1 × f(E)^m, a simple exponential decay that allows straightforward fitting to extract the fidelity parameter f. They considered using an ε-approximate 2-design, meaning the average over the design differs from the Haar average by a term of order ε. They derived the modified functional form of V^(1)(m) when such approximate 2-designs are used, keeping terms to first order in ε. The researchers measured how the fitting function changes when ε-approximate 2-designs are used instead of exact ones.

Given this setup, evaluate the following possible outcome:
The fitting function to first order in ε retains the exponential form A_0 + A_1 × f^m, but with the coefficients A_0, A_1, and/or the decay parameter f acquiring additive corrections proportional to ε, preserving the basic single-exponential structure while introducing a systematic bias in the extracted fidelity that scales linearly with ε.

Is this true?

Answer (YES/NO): NO